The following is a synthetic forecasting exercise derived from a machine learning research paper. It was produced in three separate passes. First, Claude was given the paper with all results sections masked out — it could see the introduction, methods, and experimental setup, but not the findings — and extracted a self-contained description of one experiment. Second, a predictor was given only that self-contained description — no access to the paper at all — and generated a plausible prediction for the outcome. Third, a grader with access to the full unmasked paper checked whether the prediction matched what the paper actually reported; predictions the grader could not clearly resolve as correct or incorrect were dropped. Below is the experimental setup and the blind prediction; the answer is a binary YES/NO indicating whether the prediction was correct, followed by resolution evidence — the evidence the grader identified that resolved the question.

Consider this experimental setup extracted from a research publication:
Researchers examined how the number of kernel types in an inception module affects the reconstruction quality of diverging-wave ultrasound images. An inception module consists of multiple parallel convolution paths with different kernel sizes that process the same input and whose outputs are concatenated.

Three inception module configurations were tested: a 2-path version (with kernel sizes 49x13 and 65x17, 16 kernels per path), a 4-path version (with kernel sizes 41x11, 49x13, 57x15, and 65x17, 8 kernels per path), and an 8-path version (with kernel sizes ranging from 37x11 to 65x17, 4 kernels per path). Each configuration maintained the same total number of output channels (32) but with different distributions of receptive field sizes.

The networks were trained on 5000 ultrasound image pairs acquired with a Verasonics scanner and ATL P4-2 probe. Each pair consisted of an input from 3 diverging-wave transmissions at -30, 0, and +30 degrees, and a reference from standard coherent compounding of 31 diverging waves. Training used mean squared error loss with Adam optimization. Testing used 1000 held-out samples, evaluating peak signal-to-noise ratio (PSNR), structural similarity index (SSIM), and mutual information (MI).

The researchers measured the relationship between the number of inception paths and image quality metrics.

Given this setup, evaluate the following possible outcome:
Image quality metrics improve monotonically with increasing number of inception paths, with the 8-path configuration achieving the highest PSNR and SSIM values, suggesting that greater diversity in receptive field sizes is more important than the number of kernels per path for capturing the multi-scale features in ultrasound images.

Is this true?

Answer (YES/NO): NO